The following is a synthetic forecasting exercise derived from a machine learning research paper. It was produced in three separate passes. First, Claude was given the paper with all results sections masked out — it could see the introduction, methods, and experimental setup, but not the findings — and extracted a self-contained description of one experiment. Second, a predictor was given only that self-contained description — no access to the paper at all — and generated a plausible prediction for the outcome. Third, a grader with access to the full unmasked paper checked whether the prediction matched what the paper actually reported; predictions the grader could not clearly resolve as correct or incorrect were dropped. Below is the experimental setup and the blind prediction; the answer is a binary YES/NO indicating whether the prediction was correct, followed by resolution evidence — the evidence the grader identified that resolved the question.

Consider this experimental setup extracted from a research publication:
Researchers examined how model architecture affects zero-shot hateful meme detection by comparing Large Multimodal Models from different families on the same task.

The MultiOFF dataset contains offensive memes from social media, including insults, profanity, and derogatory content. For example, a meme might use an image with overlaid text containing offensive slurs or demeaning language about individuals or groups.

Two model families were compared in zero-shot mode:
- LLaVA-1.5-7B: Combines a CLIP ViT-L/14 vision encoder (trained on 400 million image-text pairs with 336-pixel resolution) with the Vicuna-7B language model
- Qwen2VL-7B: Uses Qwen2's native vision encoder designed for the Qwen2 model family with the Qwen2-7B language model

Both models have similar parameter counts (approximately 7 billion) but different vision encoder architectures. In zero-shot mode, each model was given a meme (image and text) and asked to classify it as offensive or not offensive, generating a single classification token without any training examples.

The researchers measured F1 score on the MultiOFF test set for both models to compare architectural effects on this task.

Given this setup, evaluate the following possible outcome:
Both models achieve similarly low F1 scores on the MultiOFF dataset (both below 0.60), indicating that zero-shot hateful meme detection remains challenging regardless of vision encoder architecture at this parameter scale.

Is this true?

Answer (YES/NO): NO